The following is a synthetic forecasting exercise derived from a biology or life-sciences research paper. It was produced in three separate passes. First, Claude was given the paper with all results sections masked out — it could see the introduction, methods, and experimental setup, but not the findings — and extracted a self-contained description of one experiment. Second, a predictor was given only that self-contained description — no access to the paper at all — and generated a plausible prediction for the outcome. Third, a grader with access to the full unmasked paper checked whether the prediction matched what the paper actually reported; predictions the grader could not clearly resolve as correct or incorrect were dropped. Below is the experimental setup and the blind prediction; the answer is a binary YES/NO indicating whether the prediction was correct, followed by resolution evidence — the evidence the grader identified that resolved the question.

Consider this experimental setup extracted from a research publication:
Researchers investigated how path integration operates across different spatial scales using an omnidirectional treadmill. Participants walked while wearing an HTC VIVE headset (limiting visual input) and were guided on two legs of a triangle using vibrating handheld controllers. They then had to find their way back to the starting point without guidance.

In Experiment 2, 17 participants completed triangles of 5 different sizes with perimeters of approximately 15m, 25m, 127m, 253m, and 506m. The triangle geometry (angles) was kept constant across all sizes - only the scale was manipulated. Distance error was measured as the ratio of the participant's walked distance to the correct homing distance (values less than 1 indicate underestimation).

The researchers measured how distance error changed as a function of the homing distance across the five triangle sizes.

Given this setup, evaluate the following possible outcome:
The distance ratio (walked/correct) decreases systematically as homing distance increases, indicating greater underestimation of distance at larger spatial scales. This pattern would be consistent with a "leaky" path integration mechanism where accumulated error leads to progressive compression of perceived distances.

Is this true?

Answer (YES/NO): YES